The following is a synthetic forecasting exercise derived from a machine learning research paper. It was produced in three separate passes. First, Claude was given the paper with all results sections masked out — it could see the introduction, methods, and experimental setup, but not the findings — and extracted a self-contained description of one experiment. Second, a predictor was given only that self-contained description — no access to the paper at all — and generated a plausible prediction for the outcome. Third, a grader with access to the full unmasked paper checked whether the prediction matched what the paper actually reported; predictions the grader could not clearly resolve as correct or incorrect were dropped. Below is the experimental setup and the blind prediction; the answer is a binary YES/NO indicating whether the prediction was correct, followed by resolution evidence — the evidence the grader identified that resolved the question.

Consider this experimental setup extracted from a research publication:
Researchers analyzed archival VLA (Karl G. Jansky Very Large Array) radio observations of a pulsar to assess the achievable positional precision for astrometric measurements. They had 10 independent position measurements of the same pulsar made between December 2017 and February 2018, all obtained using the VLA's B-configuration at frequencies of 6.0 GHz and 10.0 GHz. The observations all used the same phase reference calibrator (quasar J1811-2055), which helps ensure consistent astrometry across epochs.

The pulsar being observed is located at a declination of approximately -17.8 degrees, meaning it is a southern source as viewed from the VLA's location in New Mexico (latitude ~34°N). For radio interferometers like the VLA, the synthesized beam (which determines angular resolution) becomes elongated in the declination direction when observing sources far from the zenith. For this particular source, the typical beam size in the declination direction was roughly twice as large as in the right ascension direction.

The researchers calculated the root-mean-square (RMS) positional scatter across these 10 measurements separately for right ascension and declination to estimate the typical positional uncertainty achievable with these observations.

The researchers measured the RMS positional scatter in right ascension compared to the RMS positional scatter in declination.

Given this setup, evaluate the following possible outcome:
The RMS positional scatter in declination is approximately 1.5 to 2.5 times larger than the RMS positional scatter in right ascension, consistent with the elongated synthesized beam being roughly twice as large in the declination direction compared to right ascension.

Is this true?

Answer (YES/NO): YES